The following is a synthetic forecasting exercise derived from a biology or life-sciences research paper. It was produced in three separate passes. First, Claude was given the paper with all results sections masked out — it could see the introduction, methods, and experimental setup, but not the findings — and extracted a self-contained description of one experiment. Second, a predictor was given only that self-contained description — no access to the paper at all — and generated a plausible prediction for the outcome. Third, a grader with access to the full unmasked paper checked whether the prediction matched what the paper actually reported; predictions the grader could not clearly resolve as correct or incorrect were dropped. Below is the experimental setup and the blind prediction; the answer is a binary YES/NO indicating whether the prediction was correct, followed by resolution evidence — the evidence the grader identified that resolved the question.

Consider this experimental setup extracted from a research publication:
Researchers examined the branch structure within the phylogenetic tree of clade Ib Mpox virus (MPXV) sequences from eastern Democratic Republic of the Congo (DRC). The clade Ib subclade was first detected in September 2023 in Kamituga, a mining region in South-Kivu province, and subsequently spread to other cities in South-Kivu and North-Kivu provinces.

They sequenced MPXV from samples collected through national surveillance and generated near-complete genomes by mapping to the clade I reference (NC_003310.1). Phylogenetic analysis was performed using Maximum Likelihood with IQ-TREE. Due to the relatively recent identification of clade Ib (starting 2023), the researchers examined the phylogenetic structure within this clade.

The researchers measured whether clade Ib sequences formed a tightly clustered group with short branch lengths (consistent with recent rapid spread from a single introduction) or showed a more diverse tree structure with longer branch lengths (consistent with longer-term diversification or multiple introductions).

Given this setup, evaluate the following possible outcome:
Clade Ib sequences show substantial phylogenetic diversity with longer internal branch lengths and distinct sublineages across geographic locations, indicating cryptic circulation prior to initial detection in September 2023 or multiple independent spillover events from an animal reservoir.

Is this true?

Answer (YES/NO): NO